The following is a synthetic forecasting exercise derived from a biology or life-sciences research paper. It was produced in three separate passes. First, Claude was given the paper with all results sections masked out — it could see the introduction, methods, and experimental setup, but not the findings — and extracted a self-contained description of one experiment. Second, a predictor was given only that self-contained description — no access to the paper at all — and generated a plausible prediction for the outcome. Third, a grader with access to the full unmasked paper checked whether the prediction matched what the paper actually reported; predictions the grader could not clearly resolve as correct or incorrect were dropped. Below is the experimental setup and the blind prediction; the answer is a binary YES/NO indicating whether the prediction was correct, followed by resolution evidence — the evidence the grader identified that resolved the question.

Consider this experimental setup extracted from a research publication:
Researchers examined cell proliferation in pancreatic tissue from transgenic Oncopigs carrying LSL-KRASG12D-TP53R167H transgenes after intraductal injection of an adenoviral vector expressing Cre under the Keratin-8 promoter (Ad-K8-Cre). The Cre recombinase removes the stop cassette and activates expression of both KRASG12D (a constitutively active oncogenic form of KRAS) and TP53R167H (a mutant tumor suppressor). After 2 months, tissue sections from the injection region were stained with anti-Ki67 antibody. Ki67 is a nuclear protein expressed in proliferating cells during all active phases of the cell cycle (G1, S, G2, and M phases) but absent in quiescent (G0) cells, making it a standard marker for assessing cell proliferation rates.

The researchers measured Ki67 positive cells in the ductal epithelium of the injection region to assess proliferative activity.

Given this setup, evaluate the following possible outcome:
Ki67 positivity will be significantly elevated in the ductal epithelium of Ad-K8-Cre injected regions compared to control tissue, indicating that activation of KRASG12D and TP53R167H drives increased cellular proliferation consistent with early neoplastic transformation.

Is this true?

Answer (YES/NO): YES